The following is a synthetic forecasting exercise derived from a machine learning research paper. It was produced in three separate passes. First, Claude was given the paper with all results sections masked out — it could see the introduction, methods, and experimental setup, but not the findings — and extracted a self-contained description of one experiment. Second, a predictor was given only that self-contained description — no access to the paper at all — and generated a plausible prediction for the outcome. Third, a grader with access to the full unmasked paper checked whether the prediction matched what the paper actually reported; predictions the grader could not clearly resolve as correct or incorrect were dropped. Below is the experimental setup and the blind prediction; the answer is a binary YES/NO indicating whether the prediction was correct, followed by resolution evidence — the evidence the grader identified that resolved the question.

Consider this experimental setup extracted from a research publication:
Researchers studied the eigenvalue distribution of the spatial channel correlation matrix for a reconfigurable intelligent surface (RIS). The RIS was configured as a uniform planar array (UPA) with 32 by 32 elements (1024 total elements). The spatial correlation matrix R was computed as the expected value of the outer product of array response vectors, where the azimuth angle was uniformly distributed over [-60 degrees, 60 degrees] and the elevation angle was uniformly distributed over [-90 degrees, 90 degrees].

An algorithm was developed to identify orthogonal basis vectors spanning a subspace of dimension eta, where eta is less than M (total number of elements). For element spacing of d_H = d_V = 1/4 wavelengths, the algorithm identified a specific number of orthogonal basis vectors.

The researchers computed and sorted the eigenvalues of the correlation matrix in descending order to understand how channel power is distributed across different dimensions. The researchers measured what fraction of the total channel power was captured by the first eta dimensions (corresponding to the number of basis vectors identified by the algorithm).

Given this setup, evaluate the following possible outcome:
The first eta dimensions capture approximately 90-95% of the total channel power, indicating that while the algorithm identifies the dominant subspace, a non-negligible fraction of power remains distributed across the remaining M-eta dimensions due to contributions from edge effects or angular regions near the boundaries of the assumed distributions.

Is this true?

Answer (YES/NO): NO